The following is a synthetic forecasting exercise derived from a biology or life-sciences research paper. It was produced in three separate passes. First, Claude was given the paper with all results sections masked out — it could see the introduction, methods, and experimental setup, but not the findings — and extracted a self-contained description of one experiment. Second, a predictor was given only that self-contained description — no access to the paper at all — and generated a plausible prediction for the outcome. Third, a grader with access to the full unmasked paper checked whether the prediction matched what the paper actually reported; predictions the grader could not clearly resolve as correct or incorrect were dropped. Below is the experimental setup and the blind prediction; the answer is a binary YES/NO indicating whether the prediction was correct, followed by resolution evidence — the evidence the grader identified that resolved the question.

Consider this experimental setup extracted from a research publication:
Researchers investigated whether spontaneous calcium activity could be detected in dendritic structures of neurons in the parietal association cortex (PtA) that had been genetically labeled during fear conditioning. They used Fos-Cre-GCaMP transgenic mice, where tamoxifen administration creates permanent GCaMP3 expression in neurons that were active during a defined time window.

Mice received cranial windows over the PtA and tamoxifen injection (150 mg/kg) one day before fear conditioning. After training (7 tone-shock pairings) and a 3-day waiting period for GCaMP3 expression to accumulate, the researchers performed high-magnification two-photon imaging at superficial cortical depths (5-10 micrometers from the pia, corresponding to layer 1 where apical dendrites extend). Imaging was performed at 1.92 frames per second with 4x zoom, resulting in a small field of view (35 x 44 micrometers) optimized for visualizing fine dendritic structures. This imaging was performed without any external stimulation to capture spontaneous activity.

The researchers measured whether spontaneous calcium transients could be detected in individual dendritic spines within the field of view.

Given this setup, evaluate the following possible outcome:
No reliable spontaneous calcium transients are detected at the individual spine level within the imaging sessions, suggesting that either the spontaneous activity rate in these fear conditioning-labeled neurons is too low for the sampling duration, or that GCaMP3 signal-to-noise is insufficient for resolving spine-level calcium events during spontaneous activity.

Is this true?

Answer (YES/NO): NO